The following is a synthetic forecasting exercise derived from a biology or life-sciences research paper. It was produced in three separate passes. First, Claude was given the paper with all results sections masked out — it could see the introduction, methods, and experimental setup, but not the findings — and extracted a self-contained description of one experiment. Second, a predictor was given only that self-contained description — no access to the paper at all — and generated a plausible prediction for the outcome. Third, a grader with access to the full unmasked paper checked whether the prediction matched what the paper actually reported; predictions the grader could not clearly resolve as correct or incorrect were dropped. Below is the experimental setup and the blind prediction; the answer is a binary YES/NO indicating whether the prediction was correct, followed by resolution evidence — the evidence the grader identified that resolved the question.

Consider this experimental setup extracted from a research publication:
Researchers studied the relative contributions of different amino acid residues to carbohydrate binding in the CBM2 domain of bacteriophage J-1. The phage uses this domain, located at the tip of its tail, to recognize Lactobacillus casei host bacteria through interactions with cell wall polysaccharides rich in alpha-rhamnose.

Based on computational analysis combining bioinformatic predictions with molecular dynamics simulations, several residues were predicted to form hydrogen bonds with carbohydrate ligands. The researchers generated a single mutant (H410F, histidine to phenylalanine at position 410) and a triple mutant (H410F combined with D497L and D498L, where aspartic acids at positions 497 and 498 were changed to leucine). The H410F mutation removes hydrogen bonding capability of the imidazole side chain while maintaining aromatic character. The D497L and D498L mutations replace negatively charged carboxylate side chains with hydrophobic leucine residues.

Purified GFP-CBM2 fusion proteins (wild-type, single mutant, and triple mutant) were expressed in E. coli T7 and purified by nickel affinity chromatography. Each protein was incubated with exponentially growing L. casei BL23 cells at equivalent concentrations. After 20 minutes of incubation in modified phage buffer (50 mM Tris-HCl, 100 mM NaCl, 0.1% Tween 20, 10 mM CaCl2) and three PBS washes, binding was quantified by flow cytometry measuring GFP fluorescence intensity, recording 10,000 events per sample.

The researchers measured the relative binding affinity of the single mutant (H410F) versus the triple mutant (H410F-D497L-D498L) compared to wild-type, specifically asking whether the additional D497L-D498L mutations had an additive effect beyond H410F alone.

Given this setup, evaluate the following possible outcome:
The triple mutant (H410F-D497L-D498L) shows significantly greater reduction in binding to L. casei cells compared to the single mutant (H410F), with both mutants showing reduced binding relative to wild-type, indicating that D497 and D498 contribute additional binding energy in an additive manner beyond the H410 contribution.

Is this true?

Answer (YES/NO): YES